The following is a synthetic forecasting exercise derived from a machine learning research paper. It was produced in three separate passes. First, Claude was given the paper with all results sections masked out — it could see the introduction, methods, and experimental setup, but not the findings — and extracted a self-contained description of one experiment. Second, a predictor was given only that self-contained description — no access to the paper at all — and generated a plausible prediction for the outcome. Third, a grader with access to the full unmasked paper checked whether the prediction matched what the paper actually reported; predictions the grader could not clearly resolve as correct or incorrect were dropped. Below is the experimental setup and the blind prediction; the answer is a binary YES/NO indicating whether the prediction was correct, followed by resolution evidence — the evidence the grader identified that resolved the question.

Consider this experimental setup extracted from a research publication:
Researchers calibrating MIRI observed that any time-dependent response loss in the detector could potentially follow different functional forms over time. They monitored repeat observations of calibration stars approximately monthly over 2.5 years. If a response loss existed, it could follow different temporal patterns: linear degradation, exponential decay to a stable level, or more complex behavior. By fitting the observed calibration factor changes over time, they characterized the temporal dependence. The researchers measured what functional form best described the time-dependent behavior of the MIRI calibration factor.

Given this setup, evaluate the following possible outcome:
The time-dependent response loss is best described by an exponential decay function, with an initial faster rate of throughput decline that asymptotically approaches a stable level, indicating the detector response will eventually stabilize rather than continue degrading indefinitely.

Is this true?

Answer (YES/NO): YES